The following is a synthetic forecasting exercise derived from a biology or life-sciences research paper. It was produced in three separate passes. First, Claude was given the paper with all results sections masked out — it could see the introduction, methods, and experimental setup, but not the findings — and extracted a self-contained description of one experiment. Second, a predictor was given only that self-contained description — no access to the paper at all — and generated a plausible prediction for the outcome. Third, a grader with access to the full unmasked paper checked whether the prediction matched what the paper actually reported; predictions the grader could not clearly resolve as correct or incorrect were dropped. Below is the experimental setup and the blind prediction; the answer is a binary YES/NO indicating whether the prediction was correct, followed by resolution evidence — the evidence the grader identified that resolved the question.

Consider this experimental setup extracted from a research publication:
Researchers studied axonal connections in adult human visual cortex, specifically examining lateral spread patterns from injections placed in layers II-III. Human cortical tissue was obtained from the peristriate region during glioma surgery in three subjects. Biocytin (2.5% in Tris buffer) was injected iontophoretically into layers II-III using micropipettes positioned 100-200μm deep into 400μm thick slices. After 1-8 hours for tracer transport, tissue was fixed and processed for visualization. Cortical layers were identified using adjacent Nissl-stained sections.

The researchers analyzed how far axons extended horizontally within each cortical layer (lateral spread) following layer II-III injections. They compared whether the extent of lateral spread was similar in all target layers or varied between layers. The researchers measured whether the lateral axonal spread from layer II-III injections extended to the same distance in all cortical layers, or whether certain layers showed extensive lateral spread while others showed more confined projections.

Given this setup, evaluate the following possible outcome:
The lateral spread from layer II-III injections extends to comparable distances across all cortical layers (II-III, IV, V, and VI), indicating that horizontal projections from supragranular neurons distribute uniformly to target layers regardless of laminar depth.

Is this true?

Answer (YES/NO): NO